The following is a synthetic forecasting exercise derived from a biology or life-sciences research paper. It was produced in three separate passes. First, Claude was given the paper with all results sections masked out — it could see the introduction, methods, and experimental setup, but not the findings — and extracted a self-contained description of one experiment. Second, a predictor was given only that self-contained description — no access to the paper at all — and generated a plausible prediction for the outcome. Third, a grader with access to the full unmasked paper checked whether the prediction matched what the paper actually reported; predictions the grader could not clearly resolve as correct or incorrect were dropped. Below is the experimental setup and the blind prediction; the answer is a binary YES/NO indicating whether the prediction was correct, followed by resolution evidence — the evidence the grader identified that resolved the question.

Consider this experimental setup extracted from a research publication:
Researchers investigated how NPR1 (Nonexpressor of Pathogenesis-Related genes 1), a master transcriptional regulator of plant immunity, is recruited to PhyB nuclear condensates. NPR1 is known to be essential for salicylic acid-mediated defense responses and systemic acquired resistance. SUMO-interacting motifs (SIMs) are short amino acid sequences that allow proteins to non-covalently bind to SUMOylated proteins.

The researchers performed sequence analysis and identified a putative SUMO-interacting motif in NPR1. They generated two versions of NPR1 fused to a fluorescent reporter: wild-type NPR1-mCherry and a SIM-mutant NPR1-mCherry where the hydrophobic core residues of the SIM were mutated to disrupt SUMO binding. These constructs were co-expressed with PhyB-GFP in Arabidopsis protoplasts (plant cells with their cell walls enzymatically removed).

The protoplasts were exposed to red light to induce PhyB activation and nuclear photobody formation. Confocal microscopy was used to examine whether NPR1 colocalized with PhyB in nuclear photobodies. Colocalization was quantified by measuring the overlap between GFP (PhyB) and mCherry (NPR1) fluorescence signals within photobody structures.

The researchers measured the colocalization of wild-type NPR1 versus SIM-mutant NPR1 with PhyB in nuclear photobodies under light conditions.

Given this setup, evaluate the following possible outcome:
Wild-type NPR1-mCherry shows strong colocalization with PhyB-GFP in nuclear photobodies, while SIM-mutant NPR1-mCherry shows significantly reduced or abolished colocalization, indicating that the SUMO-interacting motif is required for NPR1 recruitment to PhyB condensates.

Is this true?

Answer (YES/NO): YES